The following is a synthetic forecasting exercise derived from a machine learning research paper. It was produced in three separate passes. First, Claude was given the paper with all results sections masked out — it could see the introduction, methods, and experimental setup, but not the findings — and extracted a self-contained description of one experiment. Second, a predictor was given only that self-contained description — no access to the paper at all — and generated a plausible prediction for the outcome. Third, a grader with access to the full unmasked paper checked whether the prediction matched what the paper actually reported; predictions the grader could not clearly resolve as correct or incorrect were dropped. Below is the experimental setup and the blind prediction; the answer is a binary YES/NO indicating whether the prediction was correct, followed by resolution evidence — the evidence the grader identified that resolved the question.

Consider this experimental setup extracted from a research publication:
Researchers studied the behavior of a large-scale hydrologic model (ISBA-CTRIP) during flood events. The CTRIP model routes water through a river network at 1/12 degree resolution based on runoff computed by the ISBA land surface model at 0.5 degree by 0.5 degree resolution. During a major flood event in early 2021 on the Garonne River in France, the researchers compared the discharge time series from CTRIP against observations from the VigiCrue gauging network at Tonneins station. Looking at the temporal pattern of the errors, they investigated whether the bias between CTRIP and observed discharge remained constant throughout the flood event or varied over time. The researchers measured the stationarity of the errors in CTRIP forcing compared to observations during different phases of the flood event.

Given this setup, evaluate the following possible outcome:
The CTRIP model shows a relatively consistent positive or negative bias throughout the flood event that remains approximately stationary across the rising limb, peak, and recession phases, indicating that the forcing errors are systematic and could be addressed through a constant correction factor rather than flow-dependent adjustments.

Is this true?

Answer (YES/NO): NO